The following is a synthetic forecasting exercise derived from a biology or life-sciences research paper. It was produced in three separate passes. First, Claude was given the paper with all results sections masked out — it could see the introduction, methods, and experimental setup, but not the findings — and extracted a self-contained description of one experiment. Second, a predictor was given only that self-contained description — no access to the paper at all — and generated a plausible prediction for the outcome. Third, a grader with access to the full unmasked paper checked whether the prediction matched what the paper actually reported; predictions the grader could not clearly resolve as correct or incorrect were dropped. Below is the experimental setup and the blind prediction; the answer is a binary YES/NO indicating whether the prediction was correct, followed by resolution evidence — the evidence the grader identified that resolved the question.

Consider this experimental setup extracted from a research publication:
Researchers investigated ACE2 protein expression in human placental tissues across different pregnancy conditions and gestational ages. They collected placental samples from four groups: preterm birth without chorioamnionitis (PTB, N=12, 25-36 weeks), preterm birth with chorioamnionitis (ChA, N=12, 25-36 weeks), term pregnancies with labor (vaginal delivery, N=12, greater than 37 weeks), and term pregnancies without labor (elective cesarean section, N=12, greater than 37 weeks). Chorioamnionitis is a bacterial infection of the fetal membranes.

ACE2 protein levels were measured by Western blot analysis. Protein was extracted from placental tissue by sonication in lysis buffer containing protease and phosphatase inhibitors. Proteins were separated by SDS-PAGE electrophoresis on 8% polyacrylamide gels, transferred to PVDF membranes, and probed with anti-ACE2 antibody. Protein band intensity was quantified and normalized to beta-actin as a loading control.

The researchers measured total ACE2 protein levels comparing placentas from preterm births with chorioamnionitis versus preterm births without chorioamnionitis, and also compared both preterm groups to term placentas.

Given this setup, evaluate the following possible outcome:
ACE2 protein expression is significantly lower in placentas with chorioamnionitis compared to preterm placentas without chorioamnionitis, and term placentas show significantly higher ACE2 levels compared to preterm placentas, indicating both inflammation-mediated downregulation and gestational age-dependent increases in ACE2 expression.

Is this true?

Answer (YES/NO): NO